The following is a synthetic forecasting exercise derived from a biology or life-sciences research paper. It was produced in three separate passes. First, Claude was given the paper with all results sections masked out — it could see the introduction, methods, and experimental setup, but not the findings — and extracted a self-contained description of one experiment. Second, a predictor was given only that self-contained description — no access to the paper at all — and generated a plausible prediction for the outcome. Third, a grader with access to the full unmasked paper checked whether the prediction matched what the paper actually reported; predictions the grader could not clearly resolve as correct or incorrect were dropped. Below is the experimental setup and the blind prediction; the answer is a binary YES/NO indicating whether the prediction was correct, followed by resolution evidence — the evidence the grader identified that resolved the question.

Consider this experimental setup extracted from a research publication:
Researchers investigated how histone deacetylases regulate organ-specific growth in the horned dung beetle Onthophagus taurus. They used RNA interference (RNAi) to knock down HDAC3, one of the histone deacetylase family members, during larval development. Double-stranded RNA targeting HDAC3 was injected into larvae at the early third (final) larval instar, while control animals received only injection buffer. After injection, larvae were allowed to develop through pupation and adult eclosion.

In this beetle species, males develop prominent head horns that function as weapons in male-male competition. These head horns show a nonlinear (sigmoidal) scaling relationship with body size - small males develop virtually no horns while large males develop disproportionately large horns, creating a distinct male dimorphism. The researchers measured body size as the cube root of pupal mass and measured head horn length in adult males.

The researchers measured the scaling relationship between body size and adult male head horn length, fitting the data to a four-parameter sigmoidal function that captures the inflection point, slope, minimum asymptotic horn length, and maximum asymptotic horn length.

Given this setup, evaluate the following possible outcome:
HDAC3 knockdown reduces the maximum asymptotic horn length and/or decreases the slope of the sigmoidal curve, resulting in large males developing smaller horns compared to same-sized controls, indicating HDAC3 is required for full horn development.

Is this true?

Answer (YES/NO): NO